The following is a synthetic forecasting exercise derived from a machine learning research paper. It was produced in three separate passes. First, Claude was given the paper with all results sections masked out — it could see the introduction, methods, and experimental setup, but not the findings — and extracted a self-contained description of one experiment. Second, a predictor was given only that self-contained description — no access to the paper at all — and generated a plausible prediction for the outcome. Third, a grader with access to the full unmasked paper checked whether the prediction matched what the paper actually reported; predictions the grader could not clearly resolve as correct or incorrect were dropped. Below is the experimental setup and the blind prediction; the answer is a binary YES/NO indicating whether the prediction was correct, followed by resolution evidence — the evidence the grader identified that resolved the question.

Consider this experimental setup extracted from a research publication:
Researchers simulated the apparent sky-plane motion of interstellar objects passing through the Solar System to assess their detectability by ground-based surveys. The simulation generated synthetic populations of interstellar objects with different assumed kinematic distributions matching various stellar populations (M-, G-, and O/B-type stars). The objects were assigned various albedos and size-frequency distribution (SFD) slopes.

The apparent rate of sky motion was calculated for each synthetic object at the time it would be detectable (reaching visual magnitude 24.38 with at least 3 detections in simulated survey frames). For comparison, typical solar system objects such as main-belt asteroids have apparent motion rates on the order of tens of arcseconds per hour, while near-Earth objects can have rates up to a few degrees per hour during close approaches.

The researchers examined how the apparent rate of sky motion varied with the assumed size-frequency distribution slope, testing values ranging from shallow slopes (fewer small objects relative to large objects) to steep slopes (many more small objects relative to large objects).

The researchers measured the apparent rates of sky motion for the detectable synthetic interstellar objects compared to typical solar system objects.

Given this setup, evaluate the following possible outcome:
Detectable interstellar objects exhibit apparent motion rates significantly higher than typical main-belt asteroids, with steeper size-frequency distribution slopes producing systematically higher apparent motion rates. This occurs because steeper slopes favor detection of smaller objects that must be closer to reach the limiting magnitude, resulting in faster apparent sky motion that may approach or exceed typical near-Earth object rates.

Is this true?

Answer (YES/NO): YES